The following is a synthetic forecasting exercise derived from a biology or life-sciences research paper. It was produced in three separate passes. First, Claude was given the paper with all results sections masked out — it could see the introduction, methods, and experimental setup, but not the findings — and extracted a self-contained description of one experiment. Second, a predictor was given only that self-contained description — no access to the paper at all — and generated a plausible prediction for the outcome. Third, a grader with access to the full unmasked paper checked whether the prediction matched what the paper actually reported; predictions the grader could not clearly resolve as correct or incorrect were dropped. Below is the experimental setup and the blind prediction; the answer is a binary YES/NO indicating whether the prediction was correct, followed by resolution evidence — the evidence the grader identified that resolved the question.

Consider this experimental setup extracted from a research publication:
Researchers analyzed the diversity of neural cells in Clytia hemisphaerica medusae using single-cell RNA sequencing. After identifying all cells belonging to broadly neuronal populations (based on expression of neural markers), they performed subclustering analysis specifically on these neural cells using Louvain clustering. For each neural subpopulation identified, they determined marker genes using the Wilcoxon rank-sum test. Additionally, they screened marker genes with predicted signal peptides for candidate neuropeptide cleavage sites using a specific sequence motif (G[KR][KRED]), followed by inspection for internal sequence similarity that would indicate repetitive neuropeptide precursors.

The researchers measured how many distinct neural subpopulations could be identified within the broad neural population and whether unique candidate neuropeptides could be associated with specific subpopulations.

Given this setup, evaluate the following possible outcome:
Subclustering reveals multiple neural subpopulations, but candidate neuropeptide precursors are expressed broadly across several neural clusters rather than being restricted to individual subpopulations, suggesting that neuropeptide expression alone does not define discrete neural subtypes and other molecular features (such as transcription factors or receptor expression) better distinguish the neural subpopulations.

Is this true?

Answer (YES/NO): NO